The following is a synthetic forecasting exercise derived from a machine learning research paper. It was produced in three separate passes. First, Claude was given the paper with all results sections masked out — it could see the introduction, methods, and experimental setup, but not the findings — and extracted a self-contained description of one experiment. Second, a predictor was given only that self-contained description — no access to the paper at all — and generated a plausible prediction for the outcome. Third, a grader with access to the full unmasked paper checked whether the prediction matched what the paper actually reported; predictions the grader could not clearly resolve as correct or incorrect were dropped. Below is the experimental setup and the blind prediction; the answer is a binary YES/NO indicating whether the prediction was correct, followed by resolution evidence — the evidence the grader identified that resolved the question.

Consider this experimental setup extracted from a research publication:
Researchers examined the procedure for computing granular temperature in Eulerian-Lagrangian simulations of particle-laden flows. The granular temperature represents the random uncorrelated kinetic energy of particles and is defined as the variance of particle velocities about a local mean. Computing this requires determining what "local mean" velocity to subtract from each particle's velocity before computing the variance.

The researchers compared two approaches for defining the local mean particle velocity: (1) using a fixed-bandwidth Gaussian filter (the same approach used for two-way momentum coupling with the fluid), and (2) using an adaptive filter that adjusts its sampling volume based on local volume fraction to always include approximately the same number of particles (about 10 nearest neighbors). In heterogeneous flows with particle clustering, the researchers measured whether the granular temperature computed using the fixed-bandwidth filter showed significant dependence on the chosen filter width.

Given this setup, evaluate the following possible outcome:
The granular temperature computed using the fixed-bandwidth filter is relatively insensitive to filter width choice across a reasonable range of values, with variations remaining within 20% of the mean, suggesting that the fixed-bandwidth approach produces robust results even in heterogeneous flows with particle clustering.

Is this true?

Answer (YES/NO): NO